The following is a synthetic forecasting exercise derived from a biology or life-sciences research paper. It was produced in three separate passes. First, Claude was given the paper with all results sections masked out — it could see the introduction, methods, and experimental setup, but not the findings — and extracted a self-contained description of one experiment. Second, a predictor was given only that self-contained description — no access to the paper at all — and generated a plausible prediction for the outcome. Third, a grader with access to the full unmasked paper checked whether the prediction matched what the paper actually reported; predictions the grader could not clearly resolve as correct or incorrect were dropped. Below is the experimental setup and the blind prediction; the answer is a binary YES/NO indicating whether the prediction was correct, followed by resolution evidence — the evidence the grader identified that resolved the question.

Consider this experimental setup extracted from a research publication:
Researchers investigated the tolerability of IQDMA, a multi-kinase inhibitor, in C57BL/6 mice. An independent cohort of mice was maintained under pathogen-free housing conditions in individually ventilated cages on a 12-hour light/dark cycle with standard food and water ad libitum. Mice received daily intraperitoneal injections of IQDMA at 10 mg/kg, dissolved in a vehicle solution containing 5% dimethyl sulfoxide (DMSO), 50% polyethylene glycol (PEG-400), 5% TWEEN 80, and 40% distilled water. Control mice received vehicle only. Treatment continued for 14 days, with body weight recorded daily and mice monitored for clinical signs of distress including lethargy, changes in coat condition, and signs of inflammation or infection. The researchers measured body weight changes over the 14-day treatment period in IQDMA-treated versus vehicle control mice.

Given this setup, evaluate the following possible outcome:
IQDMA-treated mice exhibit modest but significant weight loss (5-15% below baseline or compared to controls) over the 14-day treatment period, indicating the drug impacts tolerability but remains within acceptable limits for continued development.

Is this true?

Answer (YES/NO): NO